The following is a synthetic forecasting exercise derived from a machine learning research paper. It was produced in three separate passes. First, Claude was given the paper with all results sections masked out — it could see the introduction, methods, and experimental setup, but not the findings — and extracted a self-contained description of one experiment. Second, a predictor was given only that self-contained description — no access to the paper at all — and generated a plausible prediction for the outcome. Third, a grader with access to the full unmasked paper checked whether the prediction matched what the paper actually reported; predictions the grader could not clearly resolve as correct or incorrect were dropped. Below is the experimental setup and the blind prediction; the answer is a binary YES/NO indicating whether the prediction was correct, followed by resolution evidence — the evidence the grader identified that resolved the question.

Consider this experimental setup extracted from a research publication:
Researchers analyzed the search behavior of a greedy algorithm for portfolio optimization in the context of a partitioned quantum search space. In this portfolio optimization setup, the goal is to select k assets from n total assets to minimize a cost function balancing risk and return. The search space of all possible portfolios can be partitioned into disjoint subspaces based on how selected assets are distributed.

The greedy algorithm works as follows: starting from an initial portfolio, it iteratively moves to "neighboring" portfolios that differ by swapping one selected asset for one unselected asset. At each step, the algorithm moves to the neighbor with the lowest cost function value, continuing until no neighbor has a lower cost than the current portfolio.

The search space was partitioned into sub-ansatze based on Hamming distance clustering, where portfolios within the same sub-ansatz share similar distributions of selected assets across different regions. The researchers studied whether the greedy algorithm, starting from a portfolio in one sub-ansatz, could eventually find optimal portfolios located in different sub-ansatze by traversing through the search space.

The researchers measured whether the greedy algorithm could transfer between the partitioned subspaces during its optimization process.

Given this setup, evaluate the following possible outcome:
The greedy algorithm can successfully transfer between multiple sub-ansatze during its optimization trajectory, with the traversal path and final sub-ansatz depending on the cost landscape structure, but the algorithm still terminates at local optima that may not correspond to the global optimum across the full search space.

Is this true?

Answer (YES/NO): YES